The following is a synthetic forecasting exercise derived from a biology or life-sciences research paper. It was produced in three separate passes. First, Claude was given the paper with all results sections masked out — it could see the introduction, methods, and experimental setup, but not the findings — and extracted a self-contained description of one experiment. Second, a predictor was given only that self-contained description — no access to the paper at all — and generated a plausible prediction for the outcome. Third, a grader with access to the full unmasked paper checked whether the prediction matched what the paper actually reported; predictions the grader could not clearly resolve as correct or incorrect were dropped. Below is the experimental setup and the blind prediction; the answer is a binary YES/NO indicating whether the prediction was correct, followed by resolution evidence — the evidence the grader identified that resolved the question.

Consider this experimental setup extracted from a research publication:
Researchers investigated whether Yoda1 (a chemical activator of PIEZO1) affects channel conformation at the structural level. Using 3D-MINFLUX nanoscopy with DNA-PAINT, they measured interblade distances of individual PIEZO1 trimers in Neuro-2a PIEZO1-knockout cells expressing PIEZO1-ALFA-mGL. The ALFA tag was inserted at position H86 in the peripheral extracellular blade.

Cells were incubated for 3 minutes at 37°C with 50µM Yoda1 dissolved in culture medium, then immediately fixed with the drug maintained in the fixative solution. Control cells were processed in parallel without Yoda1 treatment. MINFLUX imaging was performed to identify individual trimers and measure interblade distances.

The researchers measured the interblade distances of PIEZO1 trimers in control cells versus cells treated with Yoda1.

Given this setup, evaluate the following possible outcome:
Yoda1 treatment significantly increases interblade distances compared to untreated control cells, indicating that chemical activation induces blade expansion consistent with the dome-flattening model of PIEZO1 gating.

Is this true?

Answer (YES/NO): NO